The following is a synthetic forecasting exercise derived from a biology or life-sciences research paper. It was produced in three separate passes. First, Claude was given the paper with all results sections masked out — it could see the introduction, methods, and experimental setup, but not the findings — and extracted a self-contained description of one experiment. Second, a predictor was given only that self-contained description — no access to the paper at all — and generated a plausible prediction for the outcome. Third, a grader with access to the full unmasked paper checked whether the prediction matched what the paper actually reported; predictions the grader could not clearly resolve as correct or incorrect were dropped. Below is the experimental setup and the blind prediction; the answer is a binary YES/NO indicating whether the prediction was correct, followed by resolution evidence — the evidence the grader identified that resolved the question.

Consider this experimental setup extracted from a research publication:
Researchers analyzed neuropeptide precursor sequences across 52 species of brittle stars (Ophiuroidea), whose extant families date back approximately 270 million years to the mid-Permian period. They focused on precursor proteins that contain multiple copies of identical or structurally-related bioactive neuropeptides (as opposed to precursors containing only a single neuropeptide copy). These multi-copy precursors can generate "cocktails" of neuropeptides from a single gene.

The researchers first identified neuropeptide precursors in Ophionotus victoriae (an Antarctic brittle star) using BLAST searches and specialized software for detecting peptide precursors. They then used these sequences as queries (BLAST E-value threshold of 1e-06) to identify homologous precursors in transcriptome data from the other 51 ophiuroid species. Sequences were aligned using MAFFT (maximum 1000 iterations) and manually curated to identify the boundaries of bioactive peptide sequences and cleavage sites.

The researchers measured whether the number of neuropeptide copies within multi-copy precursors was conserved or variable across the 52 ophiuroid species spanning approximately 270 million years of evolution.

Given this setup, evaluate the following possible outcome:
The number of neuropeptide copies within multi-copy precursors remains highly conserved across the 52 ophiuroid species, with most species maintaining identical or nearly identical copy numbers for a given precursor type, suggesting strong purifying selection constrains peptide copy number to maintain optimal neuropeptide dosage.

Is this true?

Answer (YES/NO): YES